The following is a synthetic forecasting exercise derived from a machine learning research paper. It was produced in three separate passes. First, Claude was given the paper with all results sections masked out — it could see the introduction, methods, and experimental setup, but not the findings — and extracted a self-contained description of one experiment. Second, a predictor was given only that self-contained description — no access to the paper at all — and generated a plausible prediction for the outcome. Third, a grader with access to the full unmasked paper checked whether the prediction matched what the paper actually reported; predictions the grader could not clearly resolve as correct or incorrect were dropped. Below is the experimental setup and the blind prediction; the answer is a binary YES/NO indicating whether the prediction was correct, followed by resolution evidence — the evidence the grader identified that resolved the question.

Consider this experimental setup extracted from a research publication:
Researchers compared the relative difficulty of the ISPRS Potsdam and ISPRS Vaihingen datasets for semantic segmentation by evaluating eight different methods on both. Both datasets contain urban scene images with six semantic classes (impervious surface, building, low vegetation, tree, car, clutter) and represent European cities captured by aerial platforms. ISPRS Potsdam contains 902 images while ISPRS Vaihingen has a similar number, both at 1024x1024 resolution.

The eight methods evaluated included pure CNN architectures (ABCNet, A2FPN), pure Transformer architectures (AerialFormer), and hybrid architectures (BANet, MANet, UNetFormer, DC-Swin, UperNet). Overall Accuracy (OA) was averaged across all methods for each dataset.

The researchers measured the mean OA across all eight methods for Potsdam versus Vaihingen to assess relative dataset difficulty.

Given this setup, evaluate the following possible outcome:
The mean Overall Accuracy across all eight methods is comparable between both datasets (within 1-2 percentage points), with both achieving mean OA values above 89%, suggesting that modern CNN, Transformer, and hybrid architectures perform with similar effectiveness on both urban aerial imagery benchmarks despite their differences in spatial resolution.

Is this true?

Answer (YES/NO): NO